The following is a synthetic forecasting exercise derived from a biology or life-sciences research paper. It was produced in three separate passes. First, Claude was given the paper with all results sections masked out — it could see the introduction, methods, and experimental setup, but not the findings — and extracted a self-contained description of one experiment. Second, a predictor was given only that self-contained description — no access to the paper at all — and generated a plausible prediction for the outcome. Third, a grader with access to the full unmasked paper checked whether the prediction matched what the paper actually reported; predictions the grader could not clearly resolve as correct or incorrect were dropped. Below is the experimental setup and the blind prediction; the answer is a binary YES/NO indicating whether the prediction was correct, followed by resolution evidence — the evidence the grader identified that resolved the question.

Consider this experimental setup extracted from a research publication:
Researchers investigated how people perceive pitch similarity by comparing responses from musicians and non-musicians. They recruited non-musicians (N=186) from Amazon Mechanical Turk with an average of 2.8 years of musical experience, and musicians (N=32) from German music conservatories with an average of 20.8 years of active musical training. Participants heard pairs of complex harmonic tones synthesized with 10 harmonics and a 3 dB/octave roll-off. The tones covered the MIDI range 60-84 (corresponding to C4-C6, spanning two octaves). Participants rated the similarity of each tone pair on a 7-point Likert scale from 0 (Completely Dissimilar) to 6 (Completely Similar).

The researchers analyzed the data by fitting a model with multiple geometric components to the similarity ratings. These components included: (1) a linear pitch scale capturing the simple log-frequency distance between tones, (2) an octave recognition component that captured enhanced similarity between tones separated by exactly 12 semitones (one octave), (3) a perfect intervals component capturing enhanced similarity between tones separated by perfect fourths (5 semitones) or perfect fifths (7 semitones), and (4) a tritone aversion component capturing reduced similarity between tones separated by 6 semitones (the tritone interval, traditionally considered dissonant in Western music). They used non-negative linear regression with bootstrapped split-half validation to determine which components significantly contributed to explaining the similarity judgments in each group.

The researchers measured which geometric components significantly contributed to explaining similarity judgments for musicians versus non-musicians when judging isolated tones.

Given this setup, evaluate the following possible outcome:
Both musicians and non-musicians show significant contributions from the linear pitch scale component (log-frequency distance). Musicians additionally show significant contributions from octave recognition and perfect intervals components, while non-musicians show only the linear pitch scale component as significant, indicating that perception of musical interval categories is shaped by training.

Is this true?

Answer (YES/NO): YES